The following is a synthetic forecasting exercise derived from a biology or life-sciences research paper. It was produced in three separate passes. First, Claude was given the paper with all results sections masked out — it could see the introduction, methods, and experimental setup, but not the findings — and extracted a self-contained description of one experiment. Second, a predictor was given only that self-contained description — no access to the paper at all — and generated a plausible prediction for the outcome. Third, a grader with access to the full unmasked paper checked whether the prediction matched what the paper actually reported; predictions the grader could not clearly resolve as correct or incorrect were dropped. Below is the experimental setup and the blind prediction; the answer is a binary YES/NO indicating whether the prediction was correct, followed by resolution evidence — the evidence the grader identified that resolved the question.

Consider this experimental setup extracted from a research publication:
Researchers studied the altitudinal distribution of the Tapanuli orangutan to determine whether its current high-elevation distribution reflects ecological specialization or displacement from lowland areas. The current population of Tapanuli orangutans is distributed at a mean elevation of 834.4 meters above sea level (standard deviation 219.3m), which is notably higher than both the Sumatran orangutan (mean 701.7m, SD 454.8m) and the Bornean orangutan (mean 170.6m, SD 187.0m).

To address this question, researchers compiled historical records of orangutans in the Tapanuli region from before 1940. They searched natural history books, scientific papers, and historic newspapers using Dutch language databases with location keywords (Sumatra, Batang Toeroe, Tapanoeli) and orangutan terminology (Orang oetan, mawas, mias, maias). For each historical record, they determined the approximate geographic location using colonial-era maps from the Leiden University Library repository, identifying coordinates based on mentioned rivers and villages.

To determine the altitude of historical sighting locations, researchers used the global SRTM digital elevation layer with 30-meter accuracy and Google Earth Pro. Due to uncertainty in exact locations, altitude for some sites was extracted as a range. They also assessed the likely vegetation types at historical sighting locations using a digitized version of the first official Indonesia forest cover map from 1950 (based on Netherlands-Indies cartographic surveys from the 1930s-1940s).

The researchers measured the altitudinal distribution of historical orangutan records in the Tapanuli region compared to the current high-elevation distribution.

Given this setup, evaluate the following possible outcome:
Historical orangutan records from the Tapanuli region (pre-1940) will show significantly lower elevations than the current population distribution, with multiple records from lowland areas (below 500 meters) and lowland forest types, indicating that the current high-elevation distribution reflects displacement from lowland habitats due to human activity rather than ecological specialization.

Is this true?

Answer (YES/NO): YES